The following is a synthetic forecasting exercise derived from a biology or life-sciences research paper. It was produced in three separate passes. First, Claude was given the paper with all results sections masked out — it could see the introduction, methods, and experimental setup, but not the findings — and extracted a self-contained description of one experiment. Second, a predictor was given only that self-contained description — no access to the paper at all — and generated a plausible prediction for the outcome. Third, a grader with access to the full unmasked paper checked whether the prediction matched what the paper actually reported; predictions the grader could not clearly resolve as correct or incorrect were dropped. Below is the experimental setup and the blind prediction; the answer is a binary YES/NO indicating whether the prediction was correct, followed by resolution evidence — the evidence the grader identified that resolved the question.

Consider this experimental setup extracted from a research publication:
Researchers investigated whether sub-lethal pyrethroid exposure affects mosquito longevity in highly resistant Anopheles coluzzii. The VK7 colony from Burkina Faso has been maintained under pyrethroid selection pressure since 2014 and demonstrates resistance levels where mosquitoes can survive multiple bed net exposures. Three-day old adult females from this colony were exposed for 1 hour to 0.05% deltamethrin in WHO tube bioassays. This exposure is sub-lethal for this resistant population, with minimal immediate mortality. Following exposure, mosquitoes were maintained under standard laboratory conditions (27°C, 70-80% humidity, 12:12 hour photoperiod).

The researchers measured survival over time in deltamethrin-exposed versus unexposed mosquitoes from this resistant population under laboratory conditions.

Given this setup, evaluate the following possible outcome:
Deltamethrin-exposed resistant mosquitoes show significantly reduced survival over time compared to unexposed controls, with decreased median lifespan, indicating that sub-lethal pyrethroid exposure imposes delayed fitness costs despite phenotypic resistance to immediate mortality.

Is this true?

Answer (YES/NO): NO